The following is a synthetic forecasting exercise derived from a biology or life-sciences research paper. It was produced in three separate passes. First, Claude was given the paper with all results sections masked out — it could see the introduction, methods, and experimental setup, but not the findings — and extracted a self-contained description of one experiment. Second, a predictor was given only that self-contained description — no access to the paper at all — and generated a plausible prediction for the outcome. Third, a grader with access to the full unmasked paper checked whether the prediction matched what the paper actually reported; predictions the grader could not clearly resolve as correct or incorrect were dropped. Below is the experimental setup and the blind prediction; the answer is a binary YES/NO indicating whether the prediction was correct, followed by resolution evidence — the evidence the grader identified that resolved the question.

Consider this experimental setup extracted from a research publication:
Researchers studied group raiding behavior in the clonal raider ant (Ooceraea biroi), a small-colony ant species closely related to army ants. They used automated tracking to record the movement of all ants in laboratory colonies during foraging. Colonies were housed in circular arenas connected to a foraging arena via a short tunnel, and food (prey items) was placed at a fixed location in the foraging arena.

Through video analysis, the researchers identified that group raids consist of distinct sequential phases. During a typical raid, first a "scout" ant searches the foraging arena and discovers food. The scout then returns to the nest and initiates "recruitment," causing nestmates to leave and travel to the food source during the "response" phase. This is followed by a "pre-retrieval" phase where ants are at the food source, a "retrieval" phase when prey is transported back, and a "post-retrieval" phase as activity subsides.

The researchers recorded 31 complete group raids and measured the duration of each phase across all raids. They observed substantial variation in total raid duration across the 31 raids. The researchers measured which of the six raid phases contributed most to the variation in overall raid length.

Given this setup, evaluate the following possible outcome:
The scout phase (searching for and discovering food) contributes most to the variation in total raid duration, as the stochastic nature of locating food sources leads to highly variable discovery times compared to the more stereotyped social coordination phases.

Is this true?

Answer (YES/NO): NO